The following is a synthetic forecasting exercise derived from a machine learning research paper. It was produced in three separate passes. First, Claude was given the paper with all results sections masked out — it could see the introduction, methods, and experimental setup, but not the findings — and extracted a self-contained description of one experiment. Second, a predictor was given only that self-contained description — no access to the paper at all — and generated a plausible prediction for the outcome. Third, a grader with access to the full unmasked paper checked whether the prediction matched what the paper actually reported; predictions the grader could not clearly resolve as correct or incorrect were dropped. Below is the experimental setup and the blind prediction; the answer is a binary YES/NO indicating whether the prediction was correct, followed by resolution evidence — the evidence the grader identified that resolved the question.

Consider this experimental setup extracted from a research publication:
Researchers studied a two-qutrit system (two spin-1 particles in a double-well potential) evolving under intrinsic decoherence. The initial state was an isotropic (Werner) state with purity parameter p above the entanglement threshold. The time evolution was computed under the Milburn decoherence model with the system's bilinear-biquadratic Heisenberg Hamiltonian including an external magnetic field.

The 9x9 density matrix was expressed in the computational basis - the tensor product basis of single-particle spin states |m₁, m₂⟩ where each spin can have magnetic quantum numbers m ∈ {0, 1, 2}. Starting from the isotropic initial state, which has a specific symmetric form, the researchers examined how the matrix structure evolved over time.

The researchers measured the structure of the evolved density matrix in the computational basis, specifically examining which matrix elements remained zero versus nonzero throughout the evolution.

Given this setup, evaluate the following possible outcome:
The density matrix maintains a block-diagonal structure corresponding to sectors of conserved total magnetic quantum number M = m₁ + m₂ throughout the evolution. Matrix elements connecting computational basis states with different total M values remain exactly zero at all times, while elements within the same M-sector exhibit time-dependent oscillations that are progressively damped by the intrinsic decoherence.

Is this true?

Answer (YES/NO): NO